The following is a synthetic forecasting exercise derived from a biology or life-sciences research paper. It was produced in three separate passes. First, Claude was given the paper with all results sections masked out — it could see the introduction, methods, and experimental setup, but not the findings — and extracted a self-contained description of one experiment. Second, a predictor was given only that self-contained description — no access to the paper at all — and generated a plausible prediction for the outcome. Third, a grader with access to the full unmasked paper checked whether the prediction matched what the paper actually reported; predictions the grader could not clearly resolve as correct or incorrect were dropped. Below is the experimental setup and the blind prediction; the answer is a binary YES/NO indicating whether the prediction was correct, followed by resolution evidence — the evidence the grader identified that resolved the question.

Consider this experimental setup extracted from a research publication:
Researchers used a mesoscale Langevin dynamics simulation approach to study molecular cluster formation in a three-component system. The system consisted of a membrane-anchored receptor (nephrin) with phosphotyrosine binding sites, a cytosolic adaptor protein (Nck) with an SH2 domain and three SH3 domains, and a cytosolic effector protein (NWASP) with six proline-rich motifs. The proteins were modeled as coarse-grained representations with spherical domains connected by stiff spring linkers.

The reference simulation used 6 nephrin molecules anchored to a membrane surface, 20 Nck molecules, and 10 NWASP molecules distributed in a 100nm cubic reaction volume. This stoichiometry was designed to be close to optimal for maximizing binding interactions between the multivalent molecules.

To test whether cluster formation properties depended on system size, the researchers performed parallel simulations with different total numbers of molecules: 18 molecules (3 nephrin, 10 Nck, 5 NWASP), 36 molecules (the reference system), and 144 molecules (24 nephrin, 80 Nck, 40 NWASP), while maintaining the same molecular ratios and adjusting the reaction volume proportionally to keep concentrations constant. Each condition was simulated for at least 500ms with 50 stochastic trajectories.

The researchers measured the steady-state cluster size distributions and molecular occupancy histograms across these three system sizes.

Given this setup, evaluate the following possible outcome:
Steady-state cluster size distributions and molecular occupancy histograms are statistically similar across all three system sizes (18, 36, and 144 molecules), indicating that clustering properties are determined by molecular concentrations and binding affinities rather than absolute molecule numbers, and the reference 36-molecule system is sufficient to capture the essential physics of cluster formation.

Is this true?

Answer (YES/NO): YES